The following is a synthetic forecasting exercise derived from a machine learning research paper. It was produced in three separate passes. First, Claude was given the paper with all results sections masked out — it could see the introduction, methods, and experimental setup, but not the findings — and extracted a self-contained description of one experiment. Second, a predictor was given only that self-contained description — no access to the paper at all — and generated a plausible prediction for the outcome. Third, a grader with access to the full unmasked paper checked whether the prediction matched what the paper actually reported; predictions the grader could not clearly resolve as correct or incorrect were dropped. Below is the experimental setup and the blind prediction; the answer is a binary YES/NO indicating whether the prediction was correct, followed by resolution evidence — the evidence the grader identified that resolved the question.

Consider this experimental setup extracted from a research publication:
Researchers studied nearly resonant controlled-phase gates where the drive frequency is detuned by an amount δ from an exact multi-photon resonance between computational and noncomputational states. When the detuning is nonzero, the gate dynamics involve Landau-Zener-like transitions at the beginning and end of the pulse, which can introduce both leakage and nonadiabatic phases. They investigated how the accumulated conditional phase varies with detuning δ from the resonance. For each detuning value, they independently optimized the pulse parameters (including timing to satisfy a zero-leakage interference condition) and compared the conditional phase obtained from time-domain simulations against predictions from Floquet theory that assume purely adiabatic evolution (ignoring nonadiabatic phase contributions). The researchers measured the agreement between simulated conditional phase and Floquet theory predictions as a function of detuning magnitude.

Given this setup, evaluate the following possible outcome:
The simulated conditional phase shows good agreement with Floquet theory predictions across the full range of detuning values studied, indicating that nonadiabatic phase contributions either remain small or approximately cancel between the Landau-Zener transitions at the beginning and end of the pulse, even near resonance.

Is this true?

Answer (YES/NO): NO